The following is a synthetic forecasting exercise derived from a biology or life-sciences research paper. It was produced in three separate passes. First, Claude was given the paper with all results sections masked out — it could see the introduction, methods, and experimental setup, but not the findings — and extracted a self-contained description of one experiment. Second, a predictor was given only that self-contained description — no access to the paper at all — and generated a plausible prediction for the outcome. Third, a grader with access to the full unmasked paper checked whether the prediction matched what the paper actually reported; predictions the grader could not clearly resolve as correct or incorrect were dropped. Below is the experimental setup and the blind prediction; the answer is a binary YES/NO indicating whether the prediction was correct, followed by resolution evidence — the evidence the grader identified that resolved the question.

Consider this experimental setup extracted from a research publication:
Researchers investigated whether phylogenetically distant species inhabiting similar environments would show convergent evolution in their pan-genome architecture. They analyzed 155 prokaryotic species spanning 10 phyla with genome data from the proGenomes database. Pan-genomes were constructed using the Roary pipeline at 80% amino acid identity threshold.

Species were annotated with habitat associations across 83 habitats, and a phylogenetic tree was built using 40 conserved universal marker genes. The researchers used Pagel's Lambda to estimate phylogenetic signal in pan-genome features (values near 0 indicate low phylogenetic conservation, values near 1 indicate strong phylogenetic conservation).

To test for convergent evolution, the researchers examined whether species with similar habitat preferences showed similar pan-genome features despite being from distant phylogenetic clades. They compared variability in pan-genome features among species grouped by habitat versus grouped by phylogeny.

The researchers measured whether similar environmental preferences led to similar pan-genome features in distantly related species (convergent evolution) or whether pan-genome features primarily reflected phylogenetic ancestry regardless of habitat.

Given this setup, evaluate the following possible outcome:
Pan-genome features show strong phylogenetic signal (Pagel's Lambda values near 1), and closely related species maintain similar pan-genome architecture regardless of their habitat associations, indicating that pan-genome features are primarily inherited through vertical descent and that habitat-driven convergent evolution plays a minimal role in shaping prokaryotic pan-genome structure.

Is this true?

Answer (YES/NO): NO